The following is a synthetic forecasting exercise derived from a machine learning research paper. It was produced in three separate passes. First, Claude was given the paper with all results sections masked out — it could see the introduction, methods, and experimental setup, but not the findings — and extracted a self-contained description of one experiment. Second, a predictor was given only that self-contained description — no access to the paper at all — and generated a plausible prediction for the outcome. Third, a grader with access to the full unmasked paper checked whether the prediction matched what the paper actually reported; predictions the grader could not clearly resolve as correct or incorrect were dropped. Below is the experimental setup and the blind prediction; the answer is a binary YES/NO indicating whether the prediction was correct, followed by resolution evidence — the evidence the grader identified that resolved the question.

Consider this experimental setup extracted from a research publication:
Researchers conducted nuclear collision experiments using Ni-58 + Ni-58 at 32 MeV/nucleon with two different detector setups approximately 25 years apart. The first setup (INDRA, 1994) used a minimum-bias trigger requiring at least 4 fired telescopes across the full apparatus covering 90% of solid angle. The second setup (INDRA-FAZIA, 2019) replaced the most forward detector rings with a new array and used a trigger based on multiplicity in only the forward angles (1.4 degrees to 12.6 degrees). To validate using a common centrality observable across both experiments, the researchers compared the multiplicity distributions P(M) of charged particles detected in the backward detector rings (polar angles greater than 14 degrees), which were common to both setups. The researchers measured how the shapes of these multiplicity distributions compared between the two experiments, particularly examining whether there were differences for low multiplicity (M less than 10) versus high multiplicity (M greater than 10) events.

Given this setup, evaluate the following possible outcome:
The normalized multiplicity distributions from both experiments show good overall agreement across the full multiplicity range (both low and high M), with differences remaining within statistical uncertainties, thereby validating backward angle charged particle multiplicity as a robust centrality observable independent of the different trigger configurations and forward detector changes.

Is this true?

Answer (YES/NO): NO